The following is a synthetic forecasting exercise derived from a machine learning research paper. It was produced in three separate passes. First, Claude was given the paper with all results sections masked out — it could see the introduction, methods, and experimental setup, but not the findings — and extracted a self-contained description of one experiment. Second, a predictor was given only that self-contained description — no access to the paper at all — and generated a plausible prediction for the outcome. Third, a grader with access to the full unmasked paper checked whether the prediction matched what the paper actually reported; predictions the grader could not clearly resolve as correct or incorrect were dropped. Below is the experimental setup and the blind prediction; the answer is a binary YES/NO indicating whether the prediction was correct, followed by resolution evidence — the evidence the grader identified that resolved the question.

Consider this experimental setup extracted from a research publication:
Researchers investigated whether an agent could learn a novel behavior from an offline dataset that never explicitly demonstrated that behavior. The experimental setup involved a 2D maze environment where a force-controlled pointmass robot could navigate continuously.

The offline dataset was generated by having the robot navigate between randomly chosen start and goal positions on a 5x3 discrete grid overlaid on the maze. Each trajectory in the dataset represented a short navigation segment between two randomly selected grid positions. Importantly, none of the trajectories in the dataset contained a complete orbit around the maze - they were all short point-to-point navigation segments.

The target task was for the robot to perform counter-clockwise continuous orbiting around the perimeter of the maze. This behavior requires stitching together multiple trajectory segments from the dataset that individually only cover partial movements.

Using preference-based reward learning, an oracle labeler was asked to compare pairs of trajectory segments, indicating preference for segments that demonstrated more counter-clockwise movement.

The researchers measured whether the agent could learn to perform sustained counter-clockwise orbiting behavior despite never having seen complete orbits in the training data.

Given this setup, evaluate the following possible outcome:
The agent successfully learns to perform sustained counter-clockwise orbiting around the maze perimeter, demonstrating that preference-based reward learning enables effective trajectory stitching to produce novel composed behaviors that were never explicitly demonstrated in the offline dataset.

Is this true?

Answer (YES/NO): YES